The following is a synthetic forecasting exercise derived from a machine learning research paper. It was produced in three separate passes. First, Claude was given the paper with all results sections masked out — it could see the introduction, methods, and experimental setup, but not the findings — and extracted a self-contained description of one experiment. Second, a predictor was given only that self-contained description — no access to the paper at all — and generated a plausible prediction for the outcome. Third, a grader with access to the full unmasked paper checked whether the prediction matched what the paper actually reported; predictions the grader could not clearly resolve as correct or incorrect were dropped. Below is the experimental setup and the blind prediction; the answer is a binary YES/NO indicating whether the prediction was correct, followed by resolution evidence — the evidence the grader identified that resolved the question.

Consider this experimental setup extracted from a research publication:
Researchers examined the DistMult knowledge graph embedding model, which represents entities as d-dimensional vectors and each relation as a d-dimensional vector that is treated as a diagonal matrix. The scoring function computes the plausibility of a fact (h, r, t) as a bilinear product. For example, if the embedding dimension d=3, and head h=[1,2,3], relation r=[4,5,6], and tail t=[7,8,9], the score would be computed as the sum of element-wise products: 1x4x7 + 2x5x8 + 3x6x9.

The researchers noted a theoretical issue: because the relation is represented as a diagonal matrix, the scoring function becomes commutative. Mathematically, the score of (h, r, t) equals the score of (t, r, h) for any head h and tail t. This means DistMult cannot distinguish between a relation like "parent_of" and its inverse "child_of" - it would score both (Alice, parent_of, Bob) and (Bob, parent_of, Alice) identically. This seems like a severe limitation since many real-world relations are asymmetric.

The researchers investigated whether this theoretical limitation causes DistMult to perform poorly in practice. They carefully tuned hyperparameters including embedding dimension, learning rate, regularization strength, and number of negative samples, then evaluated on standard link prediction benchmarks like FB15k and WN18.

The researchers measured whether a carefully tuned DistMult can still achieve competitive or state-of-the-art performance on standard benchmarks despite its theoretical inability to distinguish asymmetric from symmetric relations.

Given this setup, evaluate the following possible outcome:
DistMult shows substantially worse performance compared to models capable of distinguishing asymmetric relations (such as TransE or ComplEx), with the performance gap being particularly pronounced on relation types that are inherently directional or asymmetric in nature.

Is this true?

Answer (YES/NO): NO